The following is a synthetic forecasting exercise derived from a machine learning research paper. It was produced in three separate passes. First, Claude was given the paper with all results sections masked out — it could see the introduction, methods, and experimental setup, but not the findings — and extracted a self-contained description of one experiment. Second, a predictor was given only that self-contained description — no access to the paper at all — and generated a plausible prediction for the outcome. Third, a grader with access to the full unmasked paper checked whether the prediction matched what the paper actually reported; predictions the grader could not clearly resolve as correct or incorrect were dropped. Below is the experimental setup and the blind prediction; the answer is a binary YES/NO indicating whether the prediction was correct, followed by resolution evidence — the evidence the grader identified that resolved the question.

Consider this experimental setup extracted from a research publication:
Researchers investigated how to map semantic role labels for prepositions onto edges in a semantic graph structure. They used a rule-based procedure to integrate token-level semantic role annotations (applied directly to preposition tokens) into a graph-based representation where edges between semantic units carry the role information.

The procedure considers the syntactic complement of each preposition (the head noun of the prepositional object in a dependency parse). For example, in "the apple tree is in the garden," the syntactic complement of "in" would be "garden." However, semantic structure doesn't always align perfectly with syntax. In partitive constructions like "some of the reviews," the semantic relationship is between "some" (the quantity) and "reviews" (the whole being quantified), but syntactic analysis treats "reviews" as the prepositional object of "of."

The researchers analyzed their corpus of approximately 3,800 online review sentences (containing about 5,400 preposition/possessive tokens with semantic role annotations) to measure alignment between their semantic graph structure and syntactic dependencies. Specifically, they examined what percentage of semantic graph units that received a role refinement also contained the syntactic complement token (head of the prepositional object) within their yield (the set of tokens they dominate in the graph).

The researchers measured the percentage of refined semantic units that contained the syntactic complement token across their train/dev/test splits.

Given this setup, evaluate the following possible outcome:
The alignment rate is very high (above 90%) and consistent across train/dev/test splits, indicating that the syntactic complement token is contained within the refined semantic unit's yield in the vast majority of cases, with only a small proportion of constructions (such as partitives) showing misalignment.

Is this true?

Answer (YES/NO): NO